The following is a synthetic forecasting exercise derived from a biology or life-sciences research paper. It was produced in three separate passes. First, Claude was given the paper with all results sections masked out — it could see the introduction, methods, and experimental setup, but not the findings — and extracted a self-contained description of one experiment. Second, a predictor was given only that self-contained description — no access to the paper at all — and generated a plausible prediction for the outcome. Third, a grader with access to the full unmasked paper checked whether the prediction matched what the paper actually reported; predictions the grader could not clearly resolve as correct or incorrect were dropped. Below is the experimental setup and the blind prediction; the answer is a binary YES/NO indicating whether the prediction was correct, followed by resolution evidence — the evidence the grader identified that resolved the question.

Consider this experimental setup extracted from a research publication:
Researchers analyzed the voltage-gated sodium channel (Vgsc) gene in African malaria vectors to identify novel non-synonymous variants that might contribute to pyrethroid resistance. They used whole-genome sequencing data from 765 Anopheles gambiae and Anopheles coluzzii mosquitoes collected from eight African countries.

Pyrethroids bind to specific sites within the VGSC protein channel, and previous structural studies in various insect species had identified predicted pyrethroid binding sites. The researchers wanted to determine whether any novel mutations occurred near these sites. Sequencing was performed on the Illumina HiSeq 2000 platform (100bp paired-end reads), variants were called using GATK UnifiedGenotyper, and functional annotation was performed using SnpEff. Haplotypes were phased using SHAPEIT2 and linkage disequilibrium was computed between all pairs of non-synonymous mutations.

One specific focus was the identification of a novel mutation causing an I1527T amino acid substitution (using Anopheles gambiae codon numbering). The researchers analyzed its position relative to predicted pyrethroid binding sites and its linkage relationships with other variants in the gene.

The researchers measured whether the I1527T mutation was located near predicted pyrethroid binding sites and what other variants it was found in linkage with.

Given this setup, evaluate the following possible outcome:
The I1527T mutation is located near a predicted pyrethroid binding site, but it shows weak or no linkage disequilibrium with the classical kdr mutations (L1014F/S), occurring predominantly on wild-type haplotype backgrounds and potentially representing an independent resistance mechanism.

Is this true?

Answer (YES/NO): YES